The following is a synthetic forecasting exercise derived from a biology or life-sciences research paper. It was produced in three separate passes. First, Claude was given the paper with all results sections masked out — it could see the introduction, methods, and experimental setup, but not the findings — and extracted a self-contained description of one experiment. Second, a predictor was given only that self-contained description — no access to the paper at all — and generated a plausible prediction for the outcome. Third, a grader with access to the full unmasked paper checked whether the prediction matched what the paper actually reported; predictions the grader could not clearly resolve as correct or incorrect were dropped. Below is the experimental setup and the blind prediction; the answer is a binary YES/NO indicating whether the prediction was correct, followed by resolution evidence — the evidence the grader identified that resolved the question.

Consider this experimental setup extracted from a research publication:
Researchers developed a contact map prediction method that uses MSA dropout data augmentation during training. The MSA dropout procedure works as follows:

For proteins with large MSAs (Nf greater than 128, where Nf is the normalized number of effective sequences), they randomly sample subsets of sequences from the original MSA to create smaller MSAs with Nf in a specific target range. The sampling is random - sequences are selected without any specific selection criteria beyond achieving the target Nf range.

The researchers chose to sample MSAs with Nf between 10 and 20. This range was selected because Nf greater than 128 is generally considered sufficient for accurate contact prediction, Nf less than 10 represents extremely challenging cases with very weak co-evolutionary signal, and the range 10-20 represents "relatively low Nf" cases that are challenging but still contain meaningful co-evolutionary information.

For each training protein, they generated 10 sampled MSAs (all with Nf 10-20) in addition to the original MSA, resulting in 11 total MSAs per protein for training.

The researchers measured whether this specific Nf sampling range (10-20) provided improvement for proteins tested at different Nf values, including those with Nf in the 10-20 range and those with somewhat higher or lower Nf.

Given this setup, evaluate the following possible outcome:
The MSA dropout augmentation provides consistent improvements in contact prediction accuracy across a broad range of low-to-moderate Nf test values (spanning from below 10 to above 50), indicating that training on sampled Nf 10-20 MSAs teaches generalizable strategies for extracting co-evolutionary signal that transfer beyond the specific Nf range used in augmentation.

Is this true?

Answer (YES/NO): NO